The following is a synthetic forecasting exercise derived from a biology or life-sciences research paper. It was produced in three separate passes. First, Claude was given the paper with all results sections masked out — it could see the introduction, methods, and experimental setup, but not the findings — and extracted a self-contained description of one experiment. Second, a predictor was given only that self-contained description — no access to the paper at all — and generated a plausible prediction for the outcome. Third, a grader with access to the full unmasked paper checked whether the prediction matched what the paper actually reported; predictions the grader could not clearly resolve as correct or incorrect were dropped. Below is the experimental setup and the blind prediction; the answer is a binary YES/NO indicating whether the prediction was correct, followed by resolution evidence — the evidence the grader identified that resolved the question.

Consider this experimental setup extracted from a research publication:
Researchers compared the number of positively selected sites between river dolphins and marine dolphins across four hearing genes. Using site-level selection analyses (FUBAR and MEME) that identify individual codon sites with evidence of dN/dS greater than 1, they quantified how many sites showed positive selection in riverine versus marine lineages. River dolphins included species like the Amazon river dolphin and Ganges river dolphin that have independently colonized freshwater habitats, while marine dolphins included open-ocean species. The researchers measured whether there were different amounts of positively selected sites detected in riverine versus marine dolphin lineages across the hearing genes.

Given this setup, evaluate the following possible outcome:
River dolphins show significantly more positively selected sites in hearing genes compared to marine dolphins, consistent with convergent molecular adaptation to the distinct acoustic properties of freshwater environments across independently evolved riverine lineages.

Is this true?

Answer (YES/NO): NO